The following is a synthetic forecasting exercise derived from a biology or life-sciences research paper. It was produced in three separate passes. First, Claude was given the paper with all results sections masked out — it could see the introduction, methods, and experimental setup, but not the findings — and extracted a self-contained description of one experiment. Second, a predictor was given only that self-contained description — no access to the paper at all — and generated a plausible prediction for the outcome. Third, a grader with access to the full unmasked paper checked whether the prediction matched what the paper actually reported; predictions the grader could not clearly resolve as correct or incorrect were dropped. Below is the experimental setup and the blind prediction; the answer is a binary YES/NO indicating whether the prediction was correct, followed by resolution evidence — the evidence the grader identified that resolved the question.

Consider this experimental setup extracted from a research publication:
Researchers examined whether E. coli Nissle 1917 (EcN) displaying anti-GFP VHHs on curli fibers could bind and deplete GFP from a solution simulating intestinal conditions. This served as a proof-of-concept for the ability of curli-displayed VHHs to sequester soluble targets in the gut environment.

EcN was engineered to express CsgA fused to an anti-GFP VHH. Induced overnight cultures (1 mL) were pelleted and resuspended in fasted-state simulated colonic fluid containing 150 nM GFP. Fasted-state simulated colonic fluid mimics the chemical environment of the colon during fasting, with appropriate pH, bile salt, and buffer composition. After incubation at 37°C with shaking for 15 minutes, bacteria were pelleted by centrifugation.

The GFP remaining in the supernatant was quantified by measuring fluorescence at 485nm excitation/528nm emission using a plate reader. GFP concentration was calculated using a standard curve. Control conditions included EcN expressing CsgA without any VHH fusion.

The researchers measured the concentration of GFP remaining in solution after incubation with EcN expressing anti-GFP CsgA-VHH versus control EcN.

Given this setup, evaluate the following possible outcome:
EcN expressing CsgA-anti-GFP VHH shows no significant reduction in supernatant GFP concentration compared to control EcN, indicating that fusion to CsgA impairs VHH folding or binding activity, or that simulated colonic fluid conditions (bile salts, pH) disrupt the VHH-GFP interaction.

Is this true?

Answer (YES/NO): NO